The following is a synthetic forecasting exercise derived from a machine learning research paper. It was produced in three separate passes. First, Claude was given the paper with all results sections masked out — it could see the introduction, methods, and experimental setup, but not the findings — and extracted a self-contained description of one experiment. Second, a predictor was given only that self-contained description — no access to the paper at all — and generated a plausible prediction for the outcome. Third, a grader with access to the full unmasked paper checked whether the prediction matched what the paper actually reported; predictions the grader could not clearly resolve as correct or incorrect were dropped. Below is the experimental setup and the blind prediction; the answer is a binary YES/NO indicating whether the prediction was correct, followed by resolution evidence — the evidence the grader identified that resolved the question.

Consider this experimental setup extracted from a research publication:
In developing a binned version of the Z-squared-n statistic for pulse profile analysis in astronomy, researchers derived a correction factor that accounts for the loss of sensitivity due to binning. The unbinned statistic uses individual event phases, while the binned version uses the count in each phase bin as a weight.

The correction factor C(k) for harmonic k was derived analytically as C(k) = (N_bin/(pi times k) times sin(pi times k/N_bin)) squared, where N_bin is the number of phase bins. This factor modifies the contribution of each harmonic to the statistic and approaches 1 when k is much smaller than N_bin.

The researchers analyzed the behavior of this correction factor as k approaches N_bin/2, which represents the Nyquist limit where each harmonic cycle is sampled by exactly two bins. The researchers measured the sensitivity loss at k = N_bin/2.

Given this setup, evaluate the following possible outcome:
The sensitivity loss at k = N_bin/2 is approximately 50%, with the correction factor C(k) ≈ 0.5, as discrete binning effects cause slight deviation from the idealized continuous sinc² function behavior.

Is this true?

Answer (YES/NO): NO